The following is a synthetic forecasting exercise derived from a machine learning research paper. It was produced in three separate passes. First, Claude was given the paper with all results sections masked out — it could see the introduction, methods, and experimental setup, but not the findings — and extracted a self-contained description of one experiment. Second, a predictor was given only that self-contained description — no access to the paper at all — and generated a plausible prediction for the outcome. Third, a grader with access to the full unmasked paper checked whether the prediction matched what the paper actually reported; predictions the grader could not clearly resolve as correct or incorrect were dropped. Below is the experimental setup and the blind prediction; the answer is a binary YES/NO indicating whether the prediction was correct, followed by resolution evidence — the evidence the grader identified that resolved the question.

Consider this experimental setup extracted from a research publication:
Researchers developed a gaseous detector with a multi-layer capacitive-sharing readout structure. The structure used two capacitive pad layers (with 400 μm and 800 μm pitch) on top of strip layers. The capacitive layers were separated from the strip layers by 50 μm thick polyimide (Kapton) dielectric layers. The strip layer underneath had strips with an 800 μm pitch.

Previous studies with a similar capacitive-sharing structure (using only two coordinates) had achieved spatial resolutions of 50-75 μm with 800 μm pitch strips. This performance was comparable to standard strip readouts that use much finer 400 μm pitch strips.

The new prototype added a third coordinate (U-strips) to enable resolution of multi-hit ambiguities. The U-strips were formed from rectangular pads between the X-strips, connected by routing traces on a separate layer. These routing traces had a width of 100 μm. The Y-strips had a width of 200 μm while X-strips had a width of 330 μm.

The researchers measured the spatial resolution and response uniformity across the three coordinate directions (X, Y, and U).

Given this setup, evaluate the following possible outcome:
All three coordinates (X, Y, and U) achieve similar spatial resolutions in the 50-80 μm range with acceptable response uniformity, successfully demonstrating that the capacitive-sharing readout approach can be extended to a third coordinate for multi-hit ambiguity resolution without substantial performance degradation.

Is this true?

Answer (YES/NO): NO